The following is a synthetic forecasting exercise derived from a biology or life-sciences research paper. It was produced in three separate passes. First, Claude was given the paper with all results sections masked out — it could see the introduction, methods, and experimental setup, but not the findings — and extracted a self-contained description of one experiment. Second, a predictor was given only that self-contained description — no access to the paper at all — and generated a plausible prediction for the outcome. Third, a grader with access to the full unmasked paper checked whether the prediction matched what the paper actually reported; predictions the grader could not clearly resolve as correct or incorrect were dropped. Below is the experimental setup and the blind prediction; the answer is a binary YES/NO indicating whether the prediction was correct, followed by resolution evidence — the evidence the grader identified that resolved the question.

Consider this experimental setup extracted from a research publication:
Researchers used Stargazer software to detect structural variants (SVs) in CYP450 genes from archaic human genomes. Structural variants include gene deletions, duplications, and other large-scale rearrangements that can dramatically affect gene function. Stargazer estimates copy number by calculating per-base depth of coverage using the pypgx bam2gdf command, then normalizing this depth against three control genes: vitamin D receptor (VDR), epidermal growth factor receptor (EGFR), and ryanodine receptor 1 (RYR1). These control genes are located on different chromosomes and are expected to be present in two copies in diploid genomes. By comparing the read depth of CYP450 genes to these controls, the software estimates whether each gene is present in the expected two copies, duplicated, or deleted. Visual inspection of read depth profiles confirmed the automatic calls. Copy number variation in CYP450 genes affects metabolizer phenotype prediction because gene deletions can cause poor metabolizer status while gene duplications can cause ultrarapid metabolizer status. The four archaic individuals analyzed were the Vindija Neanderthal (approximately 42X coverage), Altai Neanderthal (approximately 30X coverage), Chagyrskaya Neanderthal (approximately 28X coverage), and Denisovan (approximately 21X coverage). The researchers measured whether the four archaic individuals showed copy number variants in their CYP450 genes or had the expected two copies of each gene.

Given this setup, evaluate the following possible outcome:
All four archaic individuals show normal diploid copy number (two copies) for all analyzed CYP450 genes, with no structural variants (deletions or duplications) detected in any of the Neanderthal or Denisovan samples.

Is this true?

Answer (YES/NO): NO